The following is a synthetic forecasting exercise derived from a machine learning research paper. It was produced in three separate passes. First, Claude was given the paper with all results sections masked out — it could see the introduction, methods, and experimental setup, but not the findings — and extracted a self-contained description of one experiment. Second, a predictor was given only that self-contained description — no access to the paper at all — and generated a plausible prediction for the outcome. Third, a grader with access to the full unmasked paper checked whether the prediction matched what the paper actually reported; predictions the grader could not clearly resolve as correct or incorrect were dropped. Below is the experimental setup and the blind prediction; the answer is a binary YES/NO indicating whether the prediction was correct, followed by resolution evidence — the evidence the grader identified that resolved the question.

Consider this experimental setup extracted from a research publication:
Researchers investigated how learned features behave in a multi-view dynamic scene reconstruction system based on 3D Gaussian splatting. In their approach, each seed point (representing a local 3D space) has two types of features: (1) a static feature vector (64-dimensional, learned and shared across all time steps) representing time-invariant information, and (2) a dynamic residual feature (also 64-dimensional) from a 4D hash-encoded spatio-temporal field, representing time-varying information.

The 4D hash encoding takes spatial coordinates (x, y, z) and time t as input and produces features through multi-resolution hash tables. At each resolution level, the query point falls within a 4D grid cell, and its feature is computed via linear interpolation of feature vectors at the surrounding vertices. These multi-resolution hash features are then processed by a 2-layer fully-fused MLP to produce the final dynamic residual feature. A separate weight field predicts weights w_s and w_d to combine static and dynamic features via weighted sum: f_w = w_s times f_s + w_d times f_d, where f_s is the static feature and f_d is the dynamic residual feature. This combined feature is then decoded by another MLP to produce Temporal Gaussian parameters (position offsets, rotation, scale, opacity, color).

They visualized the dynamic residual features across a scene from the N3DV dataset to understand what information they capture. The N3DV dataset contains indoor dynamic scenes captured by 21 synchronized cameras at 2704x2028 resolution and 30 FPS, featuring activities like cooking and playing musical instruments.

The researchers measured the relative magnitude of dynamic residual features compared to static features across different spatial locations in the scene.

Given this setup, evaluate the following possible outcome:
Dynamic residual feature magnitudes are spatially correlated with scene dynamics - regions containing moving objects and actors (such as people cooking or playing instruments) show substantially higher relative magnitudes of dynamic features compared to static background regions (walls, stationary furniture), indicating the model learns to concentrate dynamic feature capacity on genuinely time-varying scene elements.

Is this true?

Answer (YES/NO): YES